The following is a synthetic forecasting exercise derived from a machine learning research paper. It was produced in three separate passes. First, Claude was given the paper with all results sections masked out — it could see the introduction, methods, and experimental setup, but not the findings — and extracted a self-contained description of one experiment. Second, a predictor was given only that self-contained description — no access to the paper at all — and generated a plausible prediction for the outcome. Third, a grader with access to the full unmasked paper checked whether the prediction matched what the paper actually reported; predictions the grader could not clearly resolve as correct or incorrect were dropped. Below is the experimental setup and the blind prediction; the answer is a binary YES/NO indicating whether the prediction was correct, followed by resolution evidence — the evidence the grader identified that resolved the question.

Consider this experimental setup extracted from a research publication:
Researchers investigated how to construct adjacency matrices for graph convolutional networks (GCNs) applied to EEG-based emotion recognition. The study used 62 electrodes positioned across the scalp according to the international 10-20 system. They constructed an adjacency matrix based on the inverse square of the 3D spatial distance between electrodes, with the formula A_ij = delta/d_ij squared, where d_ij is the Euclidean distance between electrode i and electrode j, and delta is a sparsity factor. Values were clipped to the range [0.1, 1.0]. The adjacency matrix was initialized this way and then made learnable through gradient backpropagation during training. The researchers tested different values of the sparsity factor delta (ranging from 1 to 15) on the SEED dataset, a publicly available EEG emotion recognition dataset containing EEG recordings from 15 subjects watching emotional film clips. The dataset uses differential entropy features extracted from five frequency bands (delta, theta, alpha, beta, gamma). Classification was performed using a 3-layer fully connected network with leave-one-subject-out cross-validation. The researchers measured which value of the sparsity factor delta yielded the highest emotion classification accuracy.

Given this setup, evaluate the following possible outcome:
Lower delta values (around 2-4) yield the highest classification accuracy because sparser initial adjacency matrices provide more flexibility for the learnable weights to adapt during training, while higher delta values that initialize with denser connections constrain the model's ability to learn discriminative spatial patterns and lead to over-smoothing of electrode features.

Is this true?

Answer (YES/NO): NO